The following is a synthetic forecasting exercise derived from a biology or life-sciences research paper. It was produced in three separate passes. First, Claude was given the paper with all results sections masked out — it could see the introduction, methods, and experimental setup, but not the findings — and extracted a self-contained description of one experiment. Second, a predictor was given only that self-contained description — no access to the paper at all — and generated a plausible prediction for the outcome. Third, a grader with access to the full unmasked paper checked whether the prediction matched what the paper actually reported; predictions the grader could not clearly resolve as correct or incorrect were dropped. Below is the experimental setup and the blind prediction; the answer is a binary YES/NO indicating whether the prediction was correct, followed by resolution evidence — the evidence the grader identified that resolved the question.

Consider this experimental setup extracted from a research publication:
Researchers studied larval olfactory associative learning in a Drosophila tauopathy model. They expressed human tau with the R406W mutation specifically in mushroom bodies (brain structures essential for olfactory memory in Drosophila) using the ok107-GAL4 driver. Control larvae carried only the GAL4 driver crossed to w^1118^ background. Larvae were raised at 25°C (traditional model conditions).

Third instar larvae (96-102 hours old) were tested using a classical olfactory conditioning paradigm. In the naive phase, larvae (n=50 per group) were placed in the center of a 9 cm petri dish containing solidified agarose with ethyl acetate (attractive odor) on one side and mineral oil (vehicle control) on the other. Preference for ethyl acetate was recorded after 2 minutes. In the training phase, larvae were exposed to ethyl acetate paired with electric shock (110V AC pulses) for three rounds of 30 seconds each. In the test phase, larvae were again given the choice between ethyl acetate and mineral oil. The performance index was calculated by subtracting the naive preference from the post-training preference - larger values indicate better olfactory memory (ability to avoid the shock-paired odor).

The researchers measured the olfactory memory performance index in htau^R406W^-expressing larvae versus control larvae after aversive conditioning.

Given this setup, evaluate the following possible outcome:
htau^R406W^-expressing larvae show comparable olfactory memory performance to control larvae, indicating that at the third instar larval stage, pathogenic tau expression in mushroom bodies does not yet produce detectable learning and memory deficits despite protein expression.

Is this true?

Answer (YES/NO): NO